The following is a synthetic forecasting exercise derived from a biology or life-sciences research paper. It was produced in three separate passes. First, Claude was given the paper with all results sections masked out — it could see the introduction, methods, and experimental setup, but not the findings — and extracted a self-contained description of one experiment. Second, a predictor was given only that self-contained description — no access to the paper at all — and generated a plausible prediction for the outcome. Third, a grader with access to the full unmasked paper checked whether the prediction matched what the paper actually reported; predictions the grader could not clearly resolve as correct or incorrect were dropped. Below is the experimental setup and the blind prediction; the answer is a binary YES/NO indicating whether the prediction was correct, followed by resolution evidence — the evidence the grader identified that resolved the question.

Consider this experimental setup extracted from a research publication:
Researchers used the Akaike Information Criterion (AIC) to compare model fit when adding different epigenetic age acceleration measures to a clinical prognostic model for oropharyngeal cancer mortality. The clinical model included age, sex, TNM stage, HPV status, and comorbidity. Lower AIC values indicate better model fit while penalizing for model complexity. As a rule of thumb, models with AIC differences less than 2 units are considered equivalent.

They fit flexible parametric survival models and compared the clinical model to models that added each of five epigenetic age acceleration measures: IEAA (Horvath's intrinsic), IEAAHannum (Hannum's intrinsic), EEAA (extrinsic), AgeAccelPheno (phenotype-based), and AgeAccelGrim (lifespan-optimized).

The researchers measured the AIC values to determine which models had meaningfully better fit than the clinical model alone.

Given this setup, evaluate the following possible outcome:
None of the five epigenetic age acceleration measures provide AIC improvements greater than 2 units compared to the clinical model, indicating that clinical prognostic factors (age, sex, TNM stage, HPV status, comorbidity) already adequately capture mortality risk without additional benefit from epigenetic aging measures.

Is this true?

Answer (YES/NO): NO